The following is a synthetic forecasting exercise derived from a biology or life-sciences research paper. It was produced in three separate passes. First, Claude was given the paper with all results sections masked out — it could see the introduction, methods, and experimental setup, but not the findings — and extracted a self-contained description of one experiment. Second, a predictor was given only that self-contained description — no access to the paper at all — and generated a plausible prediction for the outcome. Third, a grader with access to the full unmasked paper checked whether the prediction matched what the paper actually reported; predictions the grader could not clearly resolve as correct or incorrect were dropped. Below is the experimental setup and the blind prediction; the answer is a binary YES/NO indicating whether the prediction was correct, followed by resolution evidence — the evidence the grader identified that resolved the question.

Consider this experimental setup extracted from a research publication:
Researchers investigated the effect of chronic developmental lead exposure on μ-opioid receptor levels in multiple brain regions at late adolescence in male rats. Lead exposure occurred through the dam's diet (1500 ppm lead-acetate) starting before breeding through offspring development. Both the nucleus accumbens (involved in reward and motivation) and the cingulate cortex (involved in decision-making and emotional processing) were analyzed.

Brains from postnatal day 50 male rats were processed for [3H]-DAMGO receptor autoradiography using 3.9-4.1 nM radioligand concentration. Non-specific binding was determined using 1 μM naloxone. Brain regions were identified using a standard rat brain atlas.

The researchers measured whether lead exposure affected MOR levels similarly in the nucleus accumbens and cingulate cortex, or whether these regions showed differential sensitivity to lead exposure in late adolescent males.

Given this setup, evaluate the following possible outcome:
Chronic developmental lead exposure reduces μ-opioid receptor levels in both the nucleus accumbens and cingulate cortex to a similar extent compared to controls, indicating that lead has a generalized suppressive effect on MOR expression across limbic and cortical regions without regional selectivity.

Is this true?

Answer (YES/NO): NO